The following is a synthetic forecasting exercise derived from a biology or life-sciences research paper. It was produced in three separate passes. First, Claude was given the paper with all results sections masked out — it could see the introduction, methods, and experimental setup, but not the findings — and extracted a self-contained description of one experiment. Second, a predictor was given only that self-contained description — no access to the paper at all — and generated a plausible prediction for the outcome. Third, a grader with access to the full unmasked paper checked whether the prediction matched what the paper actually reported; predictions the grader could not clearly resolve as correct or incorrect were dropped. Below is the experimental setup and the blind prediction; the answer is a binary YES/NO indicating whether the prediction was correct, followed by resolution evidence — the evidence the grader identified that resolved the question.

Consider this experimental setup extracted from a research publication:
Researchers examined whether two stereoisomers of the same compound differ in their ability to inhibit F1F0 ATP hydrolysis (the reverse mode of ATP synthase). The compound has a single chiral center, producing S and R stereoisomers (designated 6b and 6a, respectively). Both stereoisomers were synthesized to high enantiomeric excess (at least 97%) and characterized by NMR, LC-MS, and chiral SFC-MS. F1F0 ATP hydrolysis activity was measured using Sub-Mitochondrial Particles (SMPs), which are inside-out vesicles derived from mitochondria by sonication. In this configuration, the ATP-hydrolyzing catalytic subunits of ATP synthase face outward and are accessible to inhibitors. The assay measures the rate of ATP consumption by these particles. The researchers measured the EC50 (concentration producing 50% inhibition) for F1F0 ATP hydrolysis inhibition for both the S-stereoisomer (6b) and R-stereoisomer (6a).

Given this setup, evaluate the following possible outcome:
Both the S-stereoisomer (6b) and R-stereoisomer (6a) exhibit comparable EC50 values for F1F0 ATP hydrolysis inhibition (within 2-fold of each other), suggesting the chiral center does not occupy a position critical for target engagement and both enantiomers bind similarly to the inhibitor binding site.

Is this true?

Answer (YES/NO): NO